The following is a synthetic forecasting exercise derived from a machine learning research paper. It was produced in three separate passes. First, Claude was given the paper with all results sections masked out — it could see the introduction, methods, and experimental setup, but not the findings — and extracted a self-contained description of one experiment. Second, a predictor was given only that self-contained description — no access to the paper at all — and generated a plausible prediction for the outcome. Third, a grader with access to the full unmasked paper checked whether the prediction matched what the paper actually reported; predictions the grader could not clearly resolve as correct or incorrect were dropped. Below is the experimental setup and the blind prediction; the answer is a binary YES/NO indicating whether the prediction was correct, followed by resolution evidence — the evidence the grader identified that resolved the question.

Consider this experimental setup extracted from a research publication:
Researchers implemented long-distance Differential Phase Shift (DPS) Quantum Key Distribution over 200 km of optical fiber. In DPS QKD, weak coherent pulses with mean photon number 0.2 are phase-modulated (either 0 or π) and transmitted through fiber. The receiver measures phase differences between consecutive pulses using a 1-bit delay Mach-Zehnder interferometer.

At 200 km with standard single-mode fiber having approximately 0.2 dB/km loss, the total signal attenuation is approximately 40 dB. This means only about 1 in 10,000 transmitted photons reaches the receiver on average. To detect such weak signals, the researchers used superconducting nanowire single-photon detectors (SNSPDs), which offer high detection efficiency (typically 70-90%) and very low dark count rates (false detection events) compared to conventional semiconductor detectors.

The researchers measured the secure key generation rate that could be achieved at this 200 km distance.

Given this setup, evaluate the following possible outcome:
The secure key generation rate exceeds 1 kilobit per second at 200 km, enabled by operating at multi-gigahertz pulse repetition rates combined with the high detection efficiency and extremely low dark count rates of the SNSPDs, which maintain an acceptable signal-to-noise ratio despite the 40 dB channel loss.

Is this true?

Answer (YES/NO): NO